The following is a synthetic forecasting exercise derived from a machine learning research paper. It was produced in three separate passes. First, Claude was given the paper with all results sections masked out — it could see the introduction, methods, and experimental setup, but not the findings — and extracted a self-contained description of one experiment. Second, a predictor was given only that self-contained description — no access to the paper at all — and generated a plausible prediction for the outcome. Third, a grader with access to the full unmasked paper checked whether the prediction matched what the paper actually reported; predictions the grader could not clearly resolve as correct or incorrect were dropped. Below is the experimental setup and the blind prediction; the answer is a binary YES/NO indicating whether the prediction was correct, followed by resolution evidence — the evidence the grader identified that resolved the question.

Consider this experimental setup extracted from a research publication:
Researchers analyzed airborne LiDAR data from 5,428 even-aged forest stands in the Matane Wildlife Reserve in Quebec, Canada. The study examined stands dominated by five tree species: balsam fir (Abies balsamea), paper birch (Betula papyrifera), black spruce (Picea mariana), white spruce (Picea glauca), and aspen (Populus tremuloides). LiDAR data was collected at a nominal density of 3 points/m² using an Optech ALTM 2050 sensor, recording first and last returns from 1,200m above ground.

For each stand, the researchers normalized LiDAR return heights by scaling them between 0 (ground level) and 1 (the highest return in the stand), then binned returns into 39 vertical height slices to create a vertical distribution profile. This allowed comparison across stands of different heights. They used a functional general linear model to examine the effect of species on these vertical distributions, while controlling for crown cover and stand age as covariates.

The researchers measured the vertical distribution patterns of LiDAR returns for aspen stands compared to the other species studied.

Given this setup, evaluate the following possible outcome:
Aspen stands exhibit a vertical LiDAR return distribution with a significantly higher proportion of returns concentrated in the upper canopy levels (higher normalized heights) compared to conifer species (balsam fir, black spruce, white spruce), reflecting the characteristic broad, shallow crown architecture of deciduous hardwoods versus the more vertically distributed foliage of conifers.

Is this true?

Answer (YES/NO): NO